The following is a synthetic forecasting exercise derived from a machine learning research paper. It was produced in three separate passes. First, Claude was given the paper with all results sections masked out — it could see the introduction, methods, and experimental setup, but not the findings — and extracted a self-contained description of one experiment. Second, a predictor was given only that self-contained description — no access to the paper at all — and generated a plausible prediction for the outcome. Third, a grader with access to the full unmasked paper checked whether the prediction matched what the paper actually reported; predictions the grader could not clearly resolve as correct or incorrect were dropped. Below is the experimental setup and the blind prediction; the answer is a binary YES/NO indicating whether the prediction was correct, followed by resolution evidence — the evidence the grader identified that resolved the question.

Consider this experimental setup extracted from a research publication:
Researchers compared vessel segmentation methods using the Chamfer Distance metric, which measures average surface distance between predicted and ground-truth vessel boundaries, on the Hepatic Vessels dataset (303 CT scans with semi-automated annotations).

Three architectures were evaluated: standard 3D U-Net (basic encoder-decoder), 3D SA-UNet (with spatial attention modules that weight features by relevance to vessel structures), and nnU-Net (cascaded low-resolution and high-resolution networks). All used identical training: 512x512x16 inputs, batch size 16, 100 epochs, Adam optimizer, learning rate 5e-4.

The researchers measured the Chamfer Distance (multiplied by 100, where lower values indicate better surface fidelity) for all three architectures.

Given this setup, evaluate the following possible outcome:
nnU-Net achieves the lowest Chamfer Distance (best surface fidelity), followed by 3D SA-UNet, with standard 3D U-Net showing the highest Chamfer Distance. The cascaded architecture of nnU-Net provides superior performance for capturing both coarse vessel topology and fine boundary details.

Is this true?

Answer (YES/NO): YES